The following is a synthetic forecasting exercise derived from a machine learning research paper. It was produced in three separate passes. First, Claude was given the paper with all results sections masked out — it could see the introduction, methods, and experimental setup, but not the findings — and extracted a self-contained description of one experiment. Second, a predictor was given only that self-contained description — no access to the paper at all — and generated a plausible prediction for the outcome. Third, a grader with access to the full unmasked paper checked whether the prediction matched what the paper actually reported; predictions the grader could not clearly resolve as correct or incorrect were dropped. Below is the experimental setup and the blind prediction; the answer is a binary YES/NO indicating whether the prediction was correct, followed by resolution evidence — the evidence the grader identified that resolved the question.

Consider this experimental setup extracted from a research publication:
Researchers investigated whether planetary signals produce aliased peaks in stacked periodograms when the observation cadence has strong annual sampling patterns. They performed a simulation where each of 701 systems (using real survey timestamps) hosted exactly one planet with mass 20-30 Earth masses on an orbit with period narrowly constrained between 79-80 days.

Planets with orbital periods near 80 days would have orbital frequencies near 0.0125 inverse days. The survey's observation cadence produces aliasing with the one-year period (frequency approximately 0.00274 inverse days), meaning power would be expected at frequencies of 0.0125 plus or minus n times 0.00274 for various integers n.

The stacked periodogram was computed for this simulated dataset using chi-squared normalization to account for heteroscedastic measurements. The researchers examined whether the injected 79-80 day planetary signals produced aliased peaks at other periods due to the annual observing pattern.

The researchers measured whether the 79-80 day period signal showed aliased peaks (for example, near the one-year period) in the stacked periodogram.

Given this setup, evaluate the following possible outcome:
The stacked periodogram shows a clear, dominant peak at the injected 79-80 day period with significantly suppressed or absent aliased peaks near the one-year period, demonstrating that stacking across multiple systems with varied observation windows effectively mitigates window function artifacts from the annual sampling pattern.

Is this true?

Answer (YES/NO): NO